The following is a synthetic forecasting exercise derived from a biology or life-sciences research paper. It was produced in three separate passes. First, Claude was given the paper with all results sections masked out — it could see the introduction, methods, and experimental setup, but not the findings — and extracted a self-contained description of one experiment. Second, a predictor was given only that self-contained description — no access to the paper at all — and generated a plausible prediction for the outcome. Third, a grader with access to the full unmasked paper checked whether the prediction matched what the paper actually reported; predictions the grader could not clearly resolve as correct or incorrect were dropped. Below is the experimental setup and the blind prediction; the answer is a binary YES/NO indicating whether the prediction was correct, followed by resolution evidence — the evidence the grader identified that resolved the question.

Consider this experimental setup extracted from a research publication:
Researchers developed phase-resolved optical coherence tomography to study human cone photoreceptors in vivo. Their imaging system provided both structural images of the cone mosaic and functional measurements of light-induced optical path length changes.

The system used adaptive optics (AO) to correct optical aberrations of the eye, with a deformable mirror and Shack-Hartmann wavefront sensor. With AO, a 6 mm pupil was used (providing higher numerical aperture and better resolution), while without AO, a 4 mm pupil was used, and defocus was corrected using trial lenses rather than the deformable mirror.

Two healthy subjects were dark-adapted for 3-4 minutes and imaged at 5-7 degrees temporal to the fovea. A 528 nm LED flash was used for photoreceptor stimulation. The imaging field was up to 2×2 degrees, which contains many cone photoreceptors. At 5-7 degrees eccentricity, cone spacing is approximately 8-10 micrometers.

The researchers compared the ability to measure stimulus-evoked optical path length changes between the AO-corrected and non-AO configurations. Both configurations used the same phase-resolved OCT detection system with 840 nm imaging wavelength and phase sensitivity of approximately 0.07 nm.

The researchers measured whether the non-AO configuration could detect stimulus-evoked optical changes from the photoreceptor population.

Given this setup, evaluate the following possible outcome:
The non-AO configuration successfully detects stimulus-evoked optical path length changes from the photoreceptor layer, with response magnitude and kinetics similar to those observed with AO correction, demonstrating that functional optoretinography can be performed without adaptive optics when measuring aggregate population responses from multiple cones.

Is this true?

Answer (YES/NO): YES